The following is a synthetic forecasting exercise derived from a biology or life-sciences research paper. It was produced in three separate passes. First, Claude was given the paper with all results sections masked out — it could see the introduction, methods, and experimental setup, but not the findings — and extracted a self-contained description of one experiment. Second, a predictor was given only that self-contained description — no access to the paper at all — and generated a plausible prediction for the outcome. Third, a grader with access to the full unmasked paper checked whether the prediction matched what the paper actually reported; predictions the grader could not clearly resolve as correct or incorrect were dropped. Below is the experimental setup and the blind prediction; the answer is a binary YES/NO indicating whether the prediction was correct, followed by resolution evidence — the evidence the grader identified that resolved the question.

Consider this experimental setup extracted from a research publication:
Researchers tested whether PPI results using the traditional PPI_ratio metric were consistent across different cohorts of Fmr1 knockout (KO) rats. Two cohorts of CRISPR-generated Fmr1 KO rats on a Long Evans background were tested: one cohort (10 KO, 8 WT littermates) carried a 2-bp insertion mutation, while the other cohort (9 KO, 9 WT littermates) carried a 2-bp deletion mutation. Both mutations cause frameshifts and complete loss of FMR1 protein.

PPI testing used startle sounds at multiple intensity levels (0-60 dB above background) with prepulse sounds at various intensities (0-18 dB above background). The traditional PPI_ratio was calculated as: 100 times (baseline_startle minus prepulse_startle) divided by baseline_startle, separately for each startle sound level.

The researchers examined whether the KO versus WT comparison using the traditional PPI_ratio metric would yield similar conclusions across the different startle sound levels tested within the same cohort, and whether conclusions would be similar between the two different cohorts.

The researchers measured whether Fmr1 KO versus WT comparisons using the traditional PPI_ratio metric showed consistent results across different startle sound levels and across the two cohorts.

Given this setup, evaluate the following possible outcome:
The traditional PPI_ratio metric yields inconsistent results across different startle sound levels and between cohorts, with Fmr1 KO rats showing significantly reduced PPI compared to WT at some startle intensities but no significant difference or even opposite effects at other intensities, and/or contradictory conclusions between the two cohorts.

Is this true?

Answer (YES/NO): YES